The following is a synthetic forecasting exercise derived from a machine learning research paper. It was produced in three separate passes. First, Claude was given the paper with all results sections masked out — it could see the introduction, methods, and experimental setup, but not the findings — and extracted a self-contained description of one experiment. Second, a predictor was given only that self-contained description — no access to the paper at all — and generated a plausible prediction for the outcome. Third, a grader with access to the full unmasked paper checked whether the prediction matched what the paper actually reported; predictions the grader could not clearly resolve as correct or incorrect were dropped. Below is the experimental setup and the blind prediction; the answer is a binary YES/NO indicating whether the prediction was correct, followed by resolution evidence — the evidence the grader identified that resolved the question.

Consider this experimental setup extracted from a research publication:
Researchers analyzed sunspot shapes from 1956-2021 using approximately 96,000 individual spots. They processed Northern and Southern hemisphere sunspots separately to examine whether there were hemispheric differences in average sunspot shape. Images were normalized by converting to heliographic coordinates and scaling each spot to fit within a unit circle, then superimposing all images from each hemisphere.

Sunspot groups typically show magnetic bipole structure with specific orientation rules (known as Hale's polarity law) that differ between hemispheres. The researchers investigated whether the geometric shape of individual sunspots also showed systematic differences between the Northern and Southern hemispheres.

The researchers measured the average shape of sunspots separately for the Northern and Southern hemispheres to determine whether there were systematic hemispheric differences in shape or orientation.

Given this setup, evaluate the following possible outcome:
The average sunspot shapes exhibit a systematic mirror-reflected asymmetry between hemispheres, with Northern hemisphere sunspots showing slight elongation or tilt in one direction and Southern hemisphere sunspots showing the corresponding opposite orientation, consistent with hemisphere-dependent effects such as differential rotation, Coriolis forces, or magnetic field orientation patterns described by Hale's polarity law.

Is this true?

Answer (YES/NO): YES